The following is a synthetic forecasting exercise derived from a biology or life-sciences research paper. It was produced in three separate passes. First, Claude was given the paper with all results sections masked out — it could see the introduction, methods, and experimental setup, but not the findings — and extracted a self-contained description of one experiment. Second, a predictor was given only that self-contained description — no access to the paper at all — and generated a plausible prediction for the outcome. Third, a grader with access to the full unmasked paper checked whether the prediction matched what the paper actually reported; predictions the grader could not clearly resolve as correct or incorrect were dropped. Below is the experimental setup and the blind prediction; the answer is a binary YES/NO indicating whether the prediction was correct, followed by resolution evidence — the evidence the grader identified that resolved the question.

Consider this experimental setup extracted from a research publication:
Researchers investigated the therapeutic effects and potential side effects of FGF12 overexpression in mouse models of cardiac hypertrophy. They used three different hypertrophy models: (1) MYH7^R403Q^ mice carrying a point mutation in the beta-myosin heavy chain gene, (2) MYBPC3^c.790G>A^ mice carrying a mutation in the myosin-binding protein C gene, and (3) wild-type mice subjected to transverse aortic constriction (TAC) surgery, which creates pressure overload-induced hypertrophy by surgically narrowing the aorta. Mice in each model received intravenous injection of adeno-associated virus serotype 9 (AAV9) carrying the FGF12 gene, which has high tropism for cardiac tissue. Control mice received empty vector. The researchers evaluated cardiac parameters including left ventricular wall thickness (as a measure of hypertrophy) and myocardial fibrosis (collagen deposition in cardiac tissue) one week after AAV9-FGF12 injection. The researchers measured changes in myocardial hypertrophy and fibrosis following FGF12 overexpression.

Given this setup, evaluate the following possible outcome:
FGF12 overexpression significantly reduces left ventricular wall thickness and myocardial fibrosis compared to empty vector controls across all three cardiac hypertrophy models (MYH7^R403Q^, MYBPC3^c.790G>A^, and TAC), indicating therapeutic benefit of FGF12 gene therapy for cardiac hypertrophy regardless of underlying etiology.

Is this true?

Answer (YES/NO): NO